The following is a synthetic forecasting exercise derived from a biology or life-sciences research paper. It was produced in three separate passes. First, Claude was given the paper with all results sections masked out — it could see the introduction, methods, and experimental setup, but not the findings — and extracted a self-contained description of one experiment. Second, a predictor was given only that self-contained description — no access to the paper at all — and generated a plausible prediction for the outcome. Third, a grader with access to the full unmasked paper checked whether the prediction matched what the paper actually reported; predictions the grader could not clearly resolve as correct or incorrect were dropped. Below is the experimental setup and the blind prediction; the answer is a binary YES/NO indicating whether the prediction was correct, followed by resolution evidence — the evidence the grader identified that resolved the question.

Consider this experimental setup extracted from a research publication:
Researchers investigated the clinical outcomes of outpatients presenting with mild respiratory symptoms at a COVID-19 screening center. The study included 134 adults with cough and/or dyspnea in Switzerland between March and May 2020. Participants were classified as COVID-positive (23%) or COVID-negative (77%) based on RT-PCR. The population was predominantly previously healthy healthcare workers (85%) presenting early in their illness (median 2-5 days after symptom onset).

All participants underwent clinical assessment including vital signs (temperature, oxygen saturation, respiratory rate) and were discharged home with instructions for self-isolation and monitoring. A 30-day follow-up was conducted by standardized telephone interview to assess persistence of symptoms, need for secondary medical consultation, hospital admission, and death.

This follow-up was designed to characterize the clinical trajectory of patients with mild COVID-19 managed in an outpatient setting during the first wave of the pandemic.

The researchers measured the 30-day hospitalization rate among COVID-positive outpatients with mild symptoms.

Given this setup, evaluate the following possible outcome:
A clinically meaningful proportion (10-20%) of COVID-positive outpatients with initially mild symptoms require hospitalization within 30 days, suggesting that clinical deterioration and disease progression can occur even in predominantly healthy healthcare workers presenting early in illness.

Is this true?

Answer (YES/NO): NO